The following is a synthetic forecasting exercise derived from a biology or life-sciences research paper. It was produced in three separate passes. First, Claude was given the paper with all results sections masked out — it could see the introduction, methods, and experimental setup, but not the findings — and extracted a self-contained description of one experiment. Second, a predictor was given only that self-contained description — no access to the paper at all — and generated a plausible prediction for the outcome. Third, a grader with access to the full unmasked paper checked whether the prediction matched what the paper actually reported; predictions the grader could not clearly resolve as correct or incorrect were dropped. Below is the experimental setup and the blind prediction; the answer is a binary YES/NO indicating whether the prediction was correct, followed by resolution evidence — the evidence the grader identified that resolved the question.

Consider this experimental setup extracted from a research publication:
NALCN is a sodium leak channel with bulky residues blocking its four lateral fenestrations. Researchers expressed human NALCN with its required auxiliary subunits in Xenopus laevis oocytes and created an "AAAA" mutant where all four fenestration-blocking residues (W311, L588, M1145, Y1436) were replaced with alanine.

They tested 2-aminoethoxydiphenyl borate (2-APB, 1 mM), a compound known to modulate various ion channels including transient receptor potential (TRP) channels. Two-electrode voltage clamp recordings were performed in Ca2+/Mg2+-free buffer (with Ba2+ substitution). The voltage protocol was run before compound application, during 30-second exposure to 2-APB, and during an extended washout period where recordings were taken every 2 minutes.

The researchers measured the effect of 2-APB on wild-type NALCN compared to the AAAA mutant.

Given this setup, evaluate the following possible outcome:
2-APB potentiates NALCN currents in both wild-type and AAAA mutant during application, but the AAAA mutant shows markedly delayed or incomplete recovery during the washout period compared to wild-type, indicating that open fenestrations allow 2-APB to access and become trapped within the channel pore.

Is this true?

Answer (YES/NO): NO